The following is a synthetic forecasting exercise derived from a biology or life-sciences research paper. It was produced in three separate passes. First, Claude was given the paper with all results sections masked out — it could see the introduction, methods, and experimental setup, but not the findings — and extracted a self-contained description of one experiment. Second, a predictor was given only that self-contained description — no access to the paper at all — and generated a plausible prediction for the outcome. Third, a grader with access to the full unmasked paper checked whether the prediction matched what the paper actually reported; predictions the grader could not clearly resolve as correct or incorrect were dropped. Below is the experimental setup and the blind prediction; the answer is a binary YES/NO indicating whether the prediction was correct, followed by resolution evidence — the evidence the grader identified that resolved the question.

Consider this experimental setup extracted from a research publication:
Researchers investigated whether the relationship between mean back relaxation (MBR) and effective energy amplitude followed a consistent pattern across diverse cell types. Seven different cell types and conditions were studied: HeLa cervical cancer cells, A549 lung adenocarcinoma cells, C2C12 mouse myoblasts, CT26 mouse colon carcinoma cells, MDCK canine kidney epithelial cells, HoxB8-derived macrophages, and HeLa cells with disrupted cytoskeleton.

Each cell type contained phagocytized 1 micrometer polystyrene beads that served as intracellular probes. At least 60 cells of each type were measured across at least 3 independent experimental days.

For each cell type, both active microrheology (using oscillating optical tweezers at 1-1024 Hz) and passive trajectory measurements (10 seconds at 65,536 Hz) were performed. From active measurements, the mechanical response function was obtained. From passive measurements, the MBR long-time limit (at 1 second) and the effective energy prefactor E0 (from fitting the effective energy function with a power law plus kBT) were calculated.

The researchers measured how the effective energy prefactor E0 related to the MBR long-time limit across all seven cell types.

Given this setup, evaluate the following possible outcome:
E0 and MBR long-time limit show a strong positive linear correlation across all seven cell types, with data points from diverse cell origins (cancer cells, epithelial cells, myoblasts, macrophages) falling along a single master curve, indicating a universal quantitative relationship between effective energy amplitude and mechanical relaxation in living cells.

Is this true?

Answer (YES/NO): NO